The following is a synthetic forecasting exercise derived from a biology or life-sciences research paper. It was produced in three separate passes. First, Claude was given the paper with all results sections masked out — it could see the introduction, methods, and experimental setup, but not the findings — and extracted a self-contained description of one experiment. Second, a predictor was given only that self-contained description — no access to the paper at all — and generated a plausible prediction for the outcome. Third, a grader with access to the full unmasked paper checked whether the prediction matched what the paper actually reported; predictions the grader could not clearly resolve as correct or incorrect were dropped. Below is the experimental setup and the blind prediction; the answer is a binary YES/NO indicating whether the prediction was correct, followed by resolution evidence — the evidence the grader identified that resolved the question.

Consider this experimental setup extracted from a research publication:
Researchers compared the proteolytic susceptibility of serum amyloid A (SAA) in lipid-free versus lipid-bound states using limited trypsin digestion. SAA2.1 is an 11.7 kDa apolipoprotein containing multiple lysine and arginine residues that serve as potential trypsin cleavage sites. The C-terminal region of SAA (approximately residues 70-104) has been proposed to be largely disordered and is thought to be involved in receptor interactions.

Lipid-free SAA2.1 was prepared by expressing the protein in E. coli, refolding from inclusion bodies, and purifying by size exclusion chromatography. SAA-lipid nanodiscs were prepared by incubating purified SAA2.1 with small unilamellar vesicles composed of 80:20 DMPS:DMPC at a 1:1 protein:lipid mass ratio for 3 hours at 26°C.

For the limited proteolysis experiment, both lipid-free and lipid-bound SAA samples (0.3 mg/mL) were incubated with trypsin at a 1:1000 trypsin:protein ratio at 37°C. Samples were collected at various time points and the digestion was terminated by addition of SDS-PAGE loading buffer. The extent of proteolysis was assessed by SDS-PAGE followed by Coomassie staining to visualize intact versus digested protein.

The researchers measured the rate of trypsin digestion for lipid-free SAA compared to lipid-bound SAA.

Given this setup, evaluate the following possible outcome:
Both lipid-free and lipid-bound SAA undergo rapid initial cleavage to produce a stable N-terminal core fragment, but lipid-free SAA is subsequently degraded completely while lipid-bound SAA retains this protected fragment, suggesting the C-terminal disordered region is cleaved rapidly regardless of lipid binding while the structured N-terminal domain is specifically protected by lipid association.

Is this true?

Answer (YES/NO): YES